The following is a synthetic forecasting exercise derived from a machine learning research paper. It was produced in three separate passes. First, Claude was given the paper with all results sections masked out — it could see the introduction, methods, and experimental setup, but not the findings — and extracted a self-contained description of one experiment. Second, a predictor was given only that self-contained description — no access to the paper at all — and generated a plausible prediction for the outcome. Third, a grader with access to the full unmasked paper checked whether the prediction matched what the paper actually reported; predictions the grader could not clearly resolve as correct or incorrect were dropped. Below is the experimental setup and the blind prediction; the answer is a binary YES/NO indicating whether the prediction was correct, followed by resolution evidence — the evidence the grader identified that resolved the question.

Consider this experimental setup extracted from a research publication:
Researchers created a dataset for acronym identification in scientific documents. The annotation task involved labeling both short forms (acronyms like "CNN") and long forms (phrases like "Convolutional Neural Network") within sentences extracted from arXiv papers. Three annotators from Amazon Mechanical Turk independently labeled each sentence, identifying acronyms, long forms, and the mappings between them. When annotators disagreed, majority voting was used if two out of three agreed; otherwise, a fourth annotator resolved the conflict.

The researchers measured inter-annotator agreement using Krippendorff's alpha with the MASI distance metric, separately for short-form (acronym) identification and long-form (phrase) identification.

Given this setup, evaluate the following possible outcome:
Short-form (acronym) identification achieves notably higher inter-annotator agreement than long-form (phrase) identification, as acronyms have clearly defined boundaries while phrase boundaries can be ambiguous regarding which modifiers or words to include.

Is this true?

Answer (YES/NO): NO